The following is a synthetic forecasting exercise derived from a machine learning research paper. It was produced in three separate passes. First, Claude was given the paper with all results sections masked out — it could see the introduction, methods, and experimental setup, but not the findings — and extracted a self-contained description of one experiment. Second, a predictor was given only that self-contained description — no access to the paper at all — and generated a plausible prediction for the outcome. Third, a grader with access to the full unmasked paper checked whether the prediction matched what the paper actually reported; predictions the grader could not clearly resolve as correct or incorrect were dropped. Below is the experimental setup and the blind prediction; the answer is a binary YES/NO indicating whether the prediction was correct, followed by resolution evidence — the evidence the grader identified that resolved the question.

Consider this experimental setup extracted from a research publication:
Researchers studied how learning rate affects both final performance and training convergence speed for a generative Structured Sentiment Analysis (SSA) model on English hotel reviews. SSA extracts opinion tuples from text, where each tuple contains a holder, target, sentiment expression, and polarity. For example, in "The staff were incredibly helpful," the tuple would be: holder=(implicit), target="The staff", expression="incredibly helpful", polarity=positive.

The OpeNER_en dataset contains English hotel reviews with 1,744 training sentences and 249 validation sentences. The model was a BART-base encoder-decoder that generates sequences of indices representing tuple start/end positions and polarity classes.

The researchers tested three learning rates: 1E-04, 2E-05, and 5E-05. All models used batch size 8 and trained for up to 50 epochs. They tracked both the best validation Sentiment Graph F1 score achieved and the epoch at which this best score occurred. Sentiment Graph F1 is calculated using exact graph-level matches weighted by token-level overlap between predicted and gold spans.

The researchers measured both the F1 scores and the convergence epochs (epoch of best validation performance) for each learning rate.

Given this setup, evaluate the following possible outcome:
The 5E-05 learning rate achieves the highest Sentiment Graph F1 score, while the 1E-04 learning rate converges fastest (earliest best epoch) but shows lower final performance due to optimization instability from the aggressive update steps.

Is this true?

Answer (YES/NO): NO